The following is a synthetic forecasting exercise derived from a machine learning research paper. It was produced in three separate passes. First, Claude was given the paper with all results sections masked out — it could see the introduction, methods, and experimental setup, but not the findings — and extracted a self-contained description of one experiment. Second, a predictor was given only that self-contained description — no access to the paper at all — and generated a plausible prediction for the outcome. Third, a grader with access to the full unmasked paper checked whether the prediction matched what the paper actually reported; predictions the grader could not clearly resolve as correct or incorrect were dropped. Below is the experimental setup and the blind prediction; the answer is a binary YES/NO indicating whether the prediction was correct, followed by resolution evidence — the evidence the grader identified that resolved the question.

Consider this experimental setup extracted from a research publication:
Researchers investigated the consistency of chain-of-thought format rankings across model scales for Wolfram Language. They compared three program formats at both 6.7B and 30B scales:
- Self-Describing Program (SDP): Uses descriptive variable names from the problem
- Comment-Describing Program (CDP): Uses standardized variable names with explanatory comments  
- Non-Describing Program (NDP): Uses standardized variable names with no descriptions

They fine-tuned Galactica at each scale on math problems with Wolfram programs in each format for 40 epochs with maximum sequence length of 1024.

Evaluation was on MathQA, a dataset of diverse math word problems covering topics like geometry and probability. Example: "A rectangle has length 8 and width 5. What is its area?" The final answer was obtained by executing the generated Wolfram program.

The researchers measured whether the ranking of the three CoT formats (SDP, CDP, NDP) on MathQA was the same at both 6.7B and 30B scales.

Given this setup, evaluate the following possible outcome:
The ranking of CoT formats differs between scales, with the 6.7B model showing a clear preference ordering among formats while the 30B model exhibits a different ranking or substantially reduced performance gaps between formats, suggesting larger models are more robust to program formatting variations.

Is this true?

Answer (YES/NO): NO